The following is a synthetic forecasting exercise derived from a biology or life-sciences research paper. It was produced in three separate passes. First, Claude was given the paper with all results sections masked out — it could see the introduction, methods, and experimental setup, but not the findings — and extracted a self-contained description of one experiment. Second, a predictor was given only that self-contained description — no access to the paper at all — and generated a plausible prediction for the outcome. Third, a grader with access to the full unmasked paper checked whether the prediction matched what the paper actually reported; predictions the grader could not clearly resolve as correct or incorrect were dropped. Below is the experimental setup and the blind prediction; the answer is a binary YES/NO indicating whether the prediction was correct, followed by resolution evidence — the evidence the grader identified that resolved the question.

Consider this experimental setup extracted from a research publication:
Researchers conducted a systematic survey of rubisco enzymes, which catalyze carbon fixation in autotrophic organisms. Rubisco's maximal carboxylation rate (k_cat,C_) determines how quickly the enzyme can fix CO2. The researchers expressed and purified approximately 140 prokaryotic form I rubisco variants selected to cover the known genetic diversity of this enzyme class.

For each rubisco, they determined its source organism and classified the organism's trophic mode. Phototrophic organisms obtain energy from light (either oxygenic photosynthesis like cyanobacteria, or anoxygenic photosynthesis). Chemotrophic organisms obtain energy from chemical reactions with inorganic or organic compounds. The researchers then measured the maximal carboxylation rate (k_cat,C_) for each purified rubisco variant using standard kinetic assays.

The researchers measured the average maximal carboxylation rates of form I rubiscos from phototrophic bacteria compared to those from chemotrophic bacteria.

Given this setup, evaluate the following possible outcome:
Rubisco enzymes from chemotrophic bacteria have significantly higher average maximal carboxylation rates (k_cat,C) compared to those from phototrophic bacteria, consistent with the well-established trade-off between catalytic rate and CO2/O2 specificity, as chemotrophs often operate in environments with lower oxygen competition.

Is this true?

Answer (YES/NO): NO